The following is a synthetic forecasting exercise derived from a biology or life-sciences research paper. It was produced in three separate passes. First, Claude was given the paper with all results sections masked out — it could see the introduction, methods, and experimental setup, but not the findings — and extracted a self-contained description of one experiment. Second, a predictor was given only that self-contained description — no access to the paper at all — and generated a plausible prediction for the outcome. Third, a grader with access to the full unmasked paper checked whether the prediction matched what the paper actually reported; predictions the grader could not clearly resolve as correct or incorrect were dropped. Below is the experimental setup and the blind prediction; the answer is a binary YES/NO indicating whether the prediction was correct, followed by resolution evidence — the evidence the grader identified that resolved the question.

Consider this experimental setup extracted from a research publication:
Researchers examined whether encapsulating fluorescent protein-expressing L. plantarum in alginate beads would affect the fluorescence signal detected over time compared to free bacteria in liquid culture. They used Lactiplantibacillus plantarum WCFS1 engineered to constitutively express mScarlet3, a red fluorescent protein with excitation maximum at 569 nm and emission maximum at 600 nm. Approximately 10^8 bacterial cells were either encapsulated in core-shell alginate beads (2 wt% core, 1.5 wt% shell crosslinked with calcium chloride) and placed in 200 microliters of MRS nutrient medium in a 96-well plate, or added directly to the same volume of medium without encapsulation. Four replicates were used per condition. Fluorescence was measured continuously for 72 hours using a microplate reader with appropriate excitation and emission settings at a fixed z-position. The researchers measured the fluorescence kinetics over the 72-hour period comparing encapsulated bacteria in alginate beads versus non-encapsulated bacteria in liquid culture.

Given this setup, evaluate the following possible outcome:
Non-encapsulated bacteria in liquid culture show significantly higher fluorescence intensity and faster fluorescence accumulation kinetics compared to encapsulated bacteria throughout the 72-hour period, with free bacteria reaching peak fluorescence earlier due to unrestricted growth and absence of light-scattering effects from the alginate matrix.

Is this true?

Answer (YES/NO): NO